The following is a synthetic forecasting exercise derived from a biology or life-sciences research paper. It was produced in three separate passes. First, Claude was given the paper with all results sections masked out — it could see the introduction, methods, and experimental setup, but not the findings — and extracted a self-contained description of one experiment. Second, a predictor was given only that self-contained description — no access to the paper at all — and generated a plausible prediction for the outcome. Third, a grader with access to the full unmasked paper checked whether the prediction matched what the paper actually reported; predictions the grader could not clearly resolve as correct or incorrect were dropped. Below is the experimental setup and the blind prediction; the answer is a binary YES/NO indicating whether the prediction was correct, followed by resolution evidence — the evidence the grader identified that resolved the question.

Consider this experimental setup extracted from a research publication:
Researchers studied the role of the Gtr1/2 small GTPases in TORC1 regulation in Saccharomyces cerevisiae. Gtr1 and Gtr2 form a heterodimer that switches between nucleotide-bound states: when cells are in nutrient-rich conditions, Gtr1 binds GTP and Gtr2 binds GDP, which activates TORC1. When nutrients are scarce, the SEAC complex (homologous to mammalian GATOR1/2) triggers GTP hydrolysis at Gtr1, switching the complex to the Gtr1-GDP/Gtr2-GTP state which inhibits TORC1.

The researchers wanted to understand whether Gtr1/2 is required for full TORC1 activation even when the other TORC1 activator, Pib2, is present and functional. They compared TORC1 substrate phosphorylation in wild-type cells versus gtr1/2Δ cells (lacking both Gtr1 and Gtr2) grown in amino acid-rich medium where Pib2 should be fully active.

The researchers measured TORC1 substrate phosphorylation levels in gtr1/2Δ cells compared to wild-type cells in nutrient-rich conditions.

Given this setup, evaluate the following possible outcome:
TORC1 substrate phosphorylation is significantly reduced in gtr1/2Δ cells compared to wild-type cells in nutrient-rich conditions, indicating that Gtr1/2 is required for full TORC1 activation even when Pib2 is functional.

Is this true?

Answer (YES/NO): YES